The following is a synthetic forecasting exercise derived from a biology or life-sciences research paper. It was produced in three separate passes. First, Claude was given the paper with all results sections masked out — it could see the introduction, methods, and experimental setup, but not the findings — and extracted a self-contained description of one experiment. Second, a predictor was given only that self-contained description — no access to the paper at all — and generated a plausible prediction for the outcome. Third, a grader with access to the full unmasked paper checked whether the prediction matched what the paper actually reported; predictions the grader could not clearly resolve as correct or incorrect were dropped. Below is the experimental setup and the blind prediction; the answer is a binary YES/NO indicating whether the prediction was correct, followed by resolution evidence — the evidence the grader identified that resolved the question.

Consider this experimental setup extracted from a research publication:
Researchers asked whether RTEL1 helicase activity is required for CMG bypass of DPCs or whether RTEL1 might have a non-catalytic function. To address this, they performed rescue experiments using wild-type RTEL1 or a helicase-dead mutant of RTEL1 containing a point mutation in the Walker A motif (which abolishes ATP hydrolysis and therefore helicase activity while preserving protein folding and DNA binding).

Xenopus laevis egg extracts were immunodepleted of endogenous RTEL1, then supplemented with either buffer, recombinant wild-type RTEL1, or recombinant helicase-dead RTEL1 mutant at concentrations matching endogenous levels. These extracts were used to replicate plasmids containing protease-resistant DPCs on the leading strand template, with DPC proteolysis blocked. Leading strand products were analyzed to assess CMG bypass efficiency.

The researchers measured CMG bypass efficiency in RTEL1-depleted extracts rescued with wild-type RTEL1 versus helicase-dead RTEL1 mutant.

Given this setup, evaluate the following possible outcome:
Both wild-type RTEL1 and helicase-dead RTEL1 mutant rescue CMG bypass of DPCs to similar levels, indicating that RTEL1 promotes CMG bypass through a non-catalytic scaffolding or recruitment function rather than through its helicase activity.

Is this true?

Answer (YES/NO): NO